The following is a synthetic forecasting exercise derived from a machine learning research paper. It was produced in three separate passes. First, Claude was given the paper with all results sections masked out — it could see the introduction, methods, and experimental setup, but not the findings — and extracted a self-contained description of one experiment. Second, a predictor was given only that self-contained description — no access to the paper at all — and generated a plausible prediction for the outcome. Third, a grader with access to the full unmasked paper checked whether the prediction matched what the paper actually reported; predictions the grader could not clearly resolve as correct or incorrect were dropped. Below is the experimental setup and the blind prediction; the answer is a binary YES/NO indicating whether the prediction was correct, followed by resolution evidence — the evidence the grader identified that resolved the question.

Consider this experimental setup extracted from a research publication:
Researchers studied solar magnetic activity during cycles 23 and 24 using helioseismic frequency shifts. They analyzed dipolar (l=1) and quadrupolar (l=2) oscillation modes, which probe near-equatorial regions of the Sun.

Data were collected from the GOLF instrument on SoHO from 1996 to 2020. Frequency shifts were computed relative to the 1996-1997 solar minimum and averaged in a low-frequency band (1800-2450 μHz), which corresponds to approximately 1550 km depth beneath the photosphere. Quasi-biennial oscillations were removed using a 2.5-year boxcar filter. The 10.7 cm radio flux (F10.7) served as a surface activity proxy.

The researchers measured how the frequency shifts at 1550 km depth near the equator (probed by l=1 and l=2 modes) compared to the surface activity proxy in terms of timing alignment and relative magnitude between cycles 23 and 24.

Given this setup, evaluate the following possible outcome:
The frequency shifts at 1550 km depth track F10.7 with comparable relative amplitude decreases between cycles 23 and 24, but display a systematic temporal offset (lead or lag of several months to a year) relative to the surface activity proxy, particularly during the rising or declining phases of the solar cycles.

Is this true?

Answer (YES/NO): NO